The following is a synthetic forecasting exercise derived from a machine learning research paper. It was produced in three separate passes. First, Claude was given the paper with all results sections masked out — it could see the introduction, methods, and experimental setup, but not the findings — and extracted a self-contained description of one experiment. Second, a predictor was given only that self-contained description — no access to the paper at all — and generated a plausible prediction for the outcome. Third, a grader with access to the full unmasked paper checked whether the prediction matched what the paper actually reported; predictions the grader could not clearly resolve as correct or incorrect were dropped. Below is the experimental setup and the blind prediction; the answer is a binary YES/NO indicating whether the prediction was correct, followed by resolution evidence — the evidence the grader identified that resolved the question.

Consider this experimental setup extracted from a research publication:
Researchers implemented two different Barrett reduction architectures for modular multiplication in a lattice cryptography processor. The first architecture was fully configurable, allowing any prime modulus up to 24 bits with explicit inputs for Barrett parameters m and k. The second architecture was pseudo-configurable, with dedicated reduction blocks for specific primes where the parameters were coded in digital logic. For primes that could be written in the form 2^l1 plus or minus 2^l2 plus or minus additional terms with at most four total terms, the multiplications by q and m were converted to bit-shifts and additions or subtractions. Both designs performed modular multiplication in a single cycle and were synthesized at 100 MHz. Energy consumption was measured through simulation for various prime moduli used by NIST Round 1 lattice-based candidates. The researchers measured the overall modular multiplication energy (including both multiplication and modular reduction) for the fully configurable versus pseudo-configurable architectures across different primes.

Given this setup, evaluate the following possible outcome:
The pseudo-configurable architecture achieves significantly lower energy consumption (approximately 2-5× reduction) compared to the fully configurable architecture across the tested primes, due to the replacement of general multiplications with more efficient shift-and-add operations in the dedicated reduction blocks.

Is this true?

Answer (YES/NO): NO